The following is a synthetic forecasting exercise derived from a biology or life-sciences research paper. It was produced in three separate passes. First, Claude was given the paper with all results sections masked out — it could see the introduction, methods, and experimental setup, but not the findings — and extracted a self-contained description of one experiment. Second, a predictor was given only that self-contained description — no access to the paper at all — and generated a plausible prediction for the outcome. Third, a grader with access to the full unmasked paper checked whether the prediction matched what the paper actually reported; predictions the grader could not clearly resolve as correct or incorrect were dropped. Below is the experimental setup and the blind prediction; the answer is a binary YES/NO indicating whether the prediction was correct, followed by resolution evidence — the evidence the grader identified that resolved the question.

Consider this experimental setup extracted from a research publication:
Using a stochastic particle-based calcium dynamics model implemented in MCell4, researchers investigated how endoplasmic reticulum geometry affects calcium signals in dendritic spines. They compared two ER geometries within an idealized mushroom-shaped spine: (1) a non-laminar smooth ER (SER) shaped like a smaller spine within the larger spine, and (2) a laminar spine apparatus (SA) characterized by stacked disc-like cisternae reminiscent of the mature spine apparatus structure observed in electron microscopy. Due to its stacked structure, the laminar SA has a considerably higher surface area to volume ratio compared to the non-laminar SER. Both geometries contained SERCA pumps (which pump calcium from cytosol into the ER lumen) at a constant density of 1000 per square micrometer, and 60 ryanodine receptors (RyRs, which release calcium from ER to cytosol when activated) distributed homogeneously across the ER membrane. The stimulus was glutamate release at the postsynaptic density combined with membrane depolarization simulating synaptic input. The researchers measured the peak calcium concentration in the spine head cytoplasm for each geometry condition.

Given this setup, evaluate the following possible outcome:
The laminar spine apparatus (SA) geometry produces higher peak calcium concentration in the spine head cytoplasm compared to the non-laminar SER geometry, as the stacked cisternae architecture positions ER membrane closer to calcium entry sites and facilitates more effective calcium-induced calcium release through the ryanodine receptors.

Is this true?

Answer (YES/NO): NO